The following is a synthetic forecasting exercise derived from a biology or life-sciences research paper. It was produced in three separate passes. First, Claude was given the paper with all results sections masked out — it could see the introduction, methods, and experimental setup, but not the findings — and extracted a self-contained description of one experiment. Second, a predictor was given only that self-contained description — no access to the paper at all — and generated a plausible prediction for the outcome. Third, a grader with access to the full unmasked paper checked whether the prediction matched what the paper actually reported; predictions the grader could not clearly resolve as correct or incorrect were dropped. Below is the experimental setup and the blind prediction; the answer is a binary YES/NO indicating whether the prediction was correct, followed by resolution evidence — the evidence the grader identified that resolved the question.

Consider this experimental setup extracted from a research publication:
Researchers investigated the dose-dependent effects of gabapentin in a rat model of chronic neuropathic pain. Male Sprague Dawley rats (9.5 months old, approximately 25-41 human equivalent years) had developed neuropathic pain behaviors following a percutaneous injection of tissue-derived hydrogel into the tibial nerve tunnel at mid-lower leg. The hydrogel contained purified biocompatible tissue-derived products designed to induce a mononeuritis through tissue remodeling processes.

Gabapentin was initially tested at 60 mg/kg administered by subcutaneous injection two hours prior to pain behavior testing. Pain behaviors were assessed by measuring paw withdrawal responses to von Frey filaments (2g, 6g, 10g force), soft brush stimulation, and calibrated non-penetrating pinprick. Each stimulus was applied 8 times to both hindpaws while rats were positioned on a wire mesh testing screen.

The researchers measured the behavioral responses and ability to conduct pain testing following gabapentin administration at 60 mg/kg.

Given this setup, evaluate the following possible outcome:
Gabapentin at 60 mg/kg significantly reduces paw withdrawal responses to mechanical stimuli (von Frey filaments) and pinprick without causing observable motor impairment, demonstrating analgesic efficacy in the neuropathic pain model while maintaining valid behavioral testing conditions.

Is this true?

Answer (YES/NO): NO